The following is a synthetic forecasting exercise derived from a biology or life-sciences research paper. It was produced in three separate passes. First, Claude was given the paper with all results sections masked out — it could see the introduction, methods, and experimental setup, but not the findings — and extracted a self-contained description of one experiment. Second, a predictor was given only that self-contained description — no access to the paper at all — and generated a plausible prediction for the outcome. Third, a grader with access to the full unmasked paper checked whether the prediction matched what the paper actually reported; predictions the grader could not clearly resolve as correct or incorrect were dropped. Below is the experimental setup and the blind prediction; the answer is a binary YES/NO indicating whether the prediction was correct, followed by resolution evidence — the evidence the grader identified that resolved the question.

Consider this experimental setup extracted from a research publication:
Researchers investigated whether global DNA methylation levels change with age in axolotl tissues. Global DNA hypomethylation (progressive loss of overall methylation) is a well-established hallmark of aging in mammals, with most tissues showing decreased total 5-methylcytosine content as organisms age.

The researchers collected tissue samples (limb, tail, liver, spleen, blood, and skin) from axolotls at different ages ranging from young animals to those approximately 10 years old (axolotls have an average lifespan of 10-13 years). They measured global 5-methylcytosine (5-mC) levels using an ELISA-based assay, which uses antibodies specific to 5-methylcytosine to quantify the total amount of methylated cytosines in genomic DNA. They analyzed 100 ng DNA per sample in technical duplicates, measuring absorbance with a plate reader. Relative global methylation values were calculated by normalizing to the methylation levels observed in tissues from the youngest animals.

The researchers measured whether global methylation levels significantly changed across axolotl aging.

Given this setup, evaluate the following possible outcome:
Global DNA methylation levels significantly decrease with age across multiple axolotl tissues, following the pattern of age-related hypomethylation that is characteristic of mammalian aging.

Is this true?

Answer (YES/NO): NO